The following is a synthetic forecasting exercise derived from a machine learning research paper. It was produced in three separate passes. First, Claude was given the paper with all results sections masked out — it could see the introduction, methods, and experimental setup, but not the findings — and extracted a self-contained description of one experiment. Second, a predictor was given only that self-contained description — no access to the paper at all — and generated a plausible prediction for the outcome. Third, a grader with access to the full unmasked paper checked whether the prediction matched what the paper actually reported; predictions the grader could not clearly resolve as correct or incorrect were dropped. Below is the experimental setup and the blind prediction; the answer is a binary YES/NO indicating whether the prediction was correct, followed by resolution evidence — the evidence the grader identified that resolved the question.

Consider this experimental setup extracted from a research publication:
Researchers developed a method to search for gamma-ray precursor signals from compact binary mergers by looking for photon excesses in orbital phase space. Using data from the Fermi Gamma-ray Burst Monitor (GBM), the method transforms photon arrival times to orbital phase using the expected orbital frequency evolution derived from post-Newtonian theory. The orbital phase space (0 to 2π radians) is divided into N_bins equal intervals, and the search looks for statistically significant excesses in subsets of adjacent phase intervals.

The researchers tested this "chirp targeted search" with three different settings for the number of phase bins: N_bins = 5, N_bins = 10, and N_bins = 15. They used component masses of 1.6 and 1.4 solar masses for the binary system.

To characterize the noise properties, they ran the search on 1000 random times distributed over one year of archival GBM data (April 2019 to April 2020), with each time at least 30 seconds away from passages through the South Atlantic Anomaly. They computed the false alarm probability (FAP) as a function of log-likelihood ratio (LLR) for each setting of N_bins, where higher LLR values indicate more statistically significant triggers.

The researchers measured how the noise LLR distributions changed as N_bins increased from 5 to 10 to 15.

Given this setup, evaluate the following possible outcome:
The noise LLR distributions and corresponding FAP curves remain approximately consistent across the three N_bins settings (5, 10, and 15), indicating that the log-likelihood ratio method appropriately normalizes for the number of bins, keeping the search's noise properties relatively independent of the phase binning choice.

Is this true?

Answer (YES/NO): NO